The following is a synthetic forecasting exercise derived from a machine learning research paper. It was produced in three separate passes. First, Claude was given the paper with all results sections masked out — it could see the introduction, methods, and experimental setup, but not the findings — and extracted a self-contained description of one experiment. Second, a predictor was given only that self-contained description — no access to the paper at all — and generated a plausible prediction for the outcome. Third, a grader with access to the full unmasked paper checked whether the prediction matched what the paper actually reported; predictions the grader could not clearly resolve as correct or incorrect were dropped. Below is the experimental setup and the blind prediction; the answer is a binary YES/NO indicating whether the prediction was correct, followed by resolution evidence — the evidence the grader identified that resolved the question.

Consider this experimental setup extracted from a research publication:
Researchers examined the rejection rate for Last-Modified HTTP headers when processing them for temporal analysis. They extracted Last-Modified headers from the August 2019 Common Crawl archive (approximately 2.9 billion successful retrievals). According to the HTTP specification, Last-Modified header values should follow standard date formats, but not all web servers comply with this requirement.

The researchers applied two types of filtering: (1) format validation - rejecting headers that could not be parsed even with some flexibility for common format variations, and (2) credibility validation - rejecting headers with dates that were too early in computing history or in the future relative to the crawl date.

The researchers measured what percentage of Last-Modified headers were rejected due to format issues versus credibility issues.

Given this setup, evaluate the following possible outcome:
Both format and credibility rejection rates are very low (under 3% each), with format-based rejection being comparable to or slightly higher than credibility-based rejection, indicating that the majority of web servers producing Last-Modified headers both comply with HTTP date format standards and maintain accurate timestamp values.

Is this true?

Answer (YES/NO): NO